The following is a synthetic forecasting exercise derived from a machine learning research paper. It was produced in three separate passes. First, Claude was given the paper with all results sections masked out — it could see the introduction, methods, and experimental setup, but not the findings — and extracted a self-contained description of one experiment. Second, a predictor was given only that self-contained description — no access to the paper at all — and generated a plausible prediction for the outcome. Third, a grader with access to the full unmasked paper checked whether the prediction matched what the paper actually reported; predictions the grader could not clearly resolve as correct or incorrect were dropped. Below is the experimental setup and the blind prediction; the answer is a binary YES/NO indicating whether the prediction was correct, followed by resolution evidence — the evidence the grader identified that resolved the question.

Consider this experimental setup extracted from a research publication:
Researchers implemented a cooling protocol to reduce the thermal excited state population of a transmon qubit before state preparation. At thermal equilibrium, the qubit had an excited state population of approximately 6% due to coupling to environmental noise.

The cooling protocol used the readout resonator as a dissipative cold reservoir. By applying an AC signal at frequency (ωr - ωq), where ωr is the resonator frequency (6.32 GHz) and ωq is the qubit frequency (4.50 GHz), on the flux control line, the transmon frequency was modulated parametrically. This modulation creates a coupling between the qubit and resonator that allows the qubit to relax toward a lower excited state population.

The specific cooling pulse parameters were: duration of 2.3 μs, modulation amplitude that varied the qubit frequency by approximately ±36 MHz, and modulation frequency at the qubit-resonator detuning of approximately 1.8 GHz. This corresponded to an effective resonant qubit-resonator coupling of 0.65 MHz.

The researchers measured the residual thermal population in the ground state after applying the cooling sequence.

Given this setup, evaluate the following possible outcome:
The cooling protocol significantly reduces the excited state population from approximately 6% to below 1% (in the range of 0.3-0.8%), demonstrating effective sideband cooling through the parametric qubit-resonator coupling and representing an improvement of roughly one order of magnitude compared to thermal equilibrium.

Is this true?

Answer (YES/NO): NO